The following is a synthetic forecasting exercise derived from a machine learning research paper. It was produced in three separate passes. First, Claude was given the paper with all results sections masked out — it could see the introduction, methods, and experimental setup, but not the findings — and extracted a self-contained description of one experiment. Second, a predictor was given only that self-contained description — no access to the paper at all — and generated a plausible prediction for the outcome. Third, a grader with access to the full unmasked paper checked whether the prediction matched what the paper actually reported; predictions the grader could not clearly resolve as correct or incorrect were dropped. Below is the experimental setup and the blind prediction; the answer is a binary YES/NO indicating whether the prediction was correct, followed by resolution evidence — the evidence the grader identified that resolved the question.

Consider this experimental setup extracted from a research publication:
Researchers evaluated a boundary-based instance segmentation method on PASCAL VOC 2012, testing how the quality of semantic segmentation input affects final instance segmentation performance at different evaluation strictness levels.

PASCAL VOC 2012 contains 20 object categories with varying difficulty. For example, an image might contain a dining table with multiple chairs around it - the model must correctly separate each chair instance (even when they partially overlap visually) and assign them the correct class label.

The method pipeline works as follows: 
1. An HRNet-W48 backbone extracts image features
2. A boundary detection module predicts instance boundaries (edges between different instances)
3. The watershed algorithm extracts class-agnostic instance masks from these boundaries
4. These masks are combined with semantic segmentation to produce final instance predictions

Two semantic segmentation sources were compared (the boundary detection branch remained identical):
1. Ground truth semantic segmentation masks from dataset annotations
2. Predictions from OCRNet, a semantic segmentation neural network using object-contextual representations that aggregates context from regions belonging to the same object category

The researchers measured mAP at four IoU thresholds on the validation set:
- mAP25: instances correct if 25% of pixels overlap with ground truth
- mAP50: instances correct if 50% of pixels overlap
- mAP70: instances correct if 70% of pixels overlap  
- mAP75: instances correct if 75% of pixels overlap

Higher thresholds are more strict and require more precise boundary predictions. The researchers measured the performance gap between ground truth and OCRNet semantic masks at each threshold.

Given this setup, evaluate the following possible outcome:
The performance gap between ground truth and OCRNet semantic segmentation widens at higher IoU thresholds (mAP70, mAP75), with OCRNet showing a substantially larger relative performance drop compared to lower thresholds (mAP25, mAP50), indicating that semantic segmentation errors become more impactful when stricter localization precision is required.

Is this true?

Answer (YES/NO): NO